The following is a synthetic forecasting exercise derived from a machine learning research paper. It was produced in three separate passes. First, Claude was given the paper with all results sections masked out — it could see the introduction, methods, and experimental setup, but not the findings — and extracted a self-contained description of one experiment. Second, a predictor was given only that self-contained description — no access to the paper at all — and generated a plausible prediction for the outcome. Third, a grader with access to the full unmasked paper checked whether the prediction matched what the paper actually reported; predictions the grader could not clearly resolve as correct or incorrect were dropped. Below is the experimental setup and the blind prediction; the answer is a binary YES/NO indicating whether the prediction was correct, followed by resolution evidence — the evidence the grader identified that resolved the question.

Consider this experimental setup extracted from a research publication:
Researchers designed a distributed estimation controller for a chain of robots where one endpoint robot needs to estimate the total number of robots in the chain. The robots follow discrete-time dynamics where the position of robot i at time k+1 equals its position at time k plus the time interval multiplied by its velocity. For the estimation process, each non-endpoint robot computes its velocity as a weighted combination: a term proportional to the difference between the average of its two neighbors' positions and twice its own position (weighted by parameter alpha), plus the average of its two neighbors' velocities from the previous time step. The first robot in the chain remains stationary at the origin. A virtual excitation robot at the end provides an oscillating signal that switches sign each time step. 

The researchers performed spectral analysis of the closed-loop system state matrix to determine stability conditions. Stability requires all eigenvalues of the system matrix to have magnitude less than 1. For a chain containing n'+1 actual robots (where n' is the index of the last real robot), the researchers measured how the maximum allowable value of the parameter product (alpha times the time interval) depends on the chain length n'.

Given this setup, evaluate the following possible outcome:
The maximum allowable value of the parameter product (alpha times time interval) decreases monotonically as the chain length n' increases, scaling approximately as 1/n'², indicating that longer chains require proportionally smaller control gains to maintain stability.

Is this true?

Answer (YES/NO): YES